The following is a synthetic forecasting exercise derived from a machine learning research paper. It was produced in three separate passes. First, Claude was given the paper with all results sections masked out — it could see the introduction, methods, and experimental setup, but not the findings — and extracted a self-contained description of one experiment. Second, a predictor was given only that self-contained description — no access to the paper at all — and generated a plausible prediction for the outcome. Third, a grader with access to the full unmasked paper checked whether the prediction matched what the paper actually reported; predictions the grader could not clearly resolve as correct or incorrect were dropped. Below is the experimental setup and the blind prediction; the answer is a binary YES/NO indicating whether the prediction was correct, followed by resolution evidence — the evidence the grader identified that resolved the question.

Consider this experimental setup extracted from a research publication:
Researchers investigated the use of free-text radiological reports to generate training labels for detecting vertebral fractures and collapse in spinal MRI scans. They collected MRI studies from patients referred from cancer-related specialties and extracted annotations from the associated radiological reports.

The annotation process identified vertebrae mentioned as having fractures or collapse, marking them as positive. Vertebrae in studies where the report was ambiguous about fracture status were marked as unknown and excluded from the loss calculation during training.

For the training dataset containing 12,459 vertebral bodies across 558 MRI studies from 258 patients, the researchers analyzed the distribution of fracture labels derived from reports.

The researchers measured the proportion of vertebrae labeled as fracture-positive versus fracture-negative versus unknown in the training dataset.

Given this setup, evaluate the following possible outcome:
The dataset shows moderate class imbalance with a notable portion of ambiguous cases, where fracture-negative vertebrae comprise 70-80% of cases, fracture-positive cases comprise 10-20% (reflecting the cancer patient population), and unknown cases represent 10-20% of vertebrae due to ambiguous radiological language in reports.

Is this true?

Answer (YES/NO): NO